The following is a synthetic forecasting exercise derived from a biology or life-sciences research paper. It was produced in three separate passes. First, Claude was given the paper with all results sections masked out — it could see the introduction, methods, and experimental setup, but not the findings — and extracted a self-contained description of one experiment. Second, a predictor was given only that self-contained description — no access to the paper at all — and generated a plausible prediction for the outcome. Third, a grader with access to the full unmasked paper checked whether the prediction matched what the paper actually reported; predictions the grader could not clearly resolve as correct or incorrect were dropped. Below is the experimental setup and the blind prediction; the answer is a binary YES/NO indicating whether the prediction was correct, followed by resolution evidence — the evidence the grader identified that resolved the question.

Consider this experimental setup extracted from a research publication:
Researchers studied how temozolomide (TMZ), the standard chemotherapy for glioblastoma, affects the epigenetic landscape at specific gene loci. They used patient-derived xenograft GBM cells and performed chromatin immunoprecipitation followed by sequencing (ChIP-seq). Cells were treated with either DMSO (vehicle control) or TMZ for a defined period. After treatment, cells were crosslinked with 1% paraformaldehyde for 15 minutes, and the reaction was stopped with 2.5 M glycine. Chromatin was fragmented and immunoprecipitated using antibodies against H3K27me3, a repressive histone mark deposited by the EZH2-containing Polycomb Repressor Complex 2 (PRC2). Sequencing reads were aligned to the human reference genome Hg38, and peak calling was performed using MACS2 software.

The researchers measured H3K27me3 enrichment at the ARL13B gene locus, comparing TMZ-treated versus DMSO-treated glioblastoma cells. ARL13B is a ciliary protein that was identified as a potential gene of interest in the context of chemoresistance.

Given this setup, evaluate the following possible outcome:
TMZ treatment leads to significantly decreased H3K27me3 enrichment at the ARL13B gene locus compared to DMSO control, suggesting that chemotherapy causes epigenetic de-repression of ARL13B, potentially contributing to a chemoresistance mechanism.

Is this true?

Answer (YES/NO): YES